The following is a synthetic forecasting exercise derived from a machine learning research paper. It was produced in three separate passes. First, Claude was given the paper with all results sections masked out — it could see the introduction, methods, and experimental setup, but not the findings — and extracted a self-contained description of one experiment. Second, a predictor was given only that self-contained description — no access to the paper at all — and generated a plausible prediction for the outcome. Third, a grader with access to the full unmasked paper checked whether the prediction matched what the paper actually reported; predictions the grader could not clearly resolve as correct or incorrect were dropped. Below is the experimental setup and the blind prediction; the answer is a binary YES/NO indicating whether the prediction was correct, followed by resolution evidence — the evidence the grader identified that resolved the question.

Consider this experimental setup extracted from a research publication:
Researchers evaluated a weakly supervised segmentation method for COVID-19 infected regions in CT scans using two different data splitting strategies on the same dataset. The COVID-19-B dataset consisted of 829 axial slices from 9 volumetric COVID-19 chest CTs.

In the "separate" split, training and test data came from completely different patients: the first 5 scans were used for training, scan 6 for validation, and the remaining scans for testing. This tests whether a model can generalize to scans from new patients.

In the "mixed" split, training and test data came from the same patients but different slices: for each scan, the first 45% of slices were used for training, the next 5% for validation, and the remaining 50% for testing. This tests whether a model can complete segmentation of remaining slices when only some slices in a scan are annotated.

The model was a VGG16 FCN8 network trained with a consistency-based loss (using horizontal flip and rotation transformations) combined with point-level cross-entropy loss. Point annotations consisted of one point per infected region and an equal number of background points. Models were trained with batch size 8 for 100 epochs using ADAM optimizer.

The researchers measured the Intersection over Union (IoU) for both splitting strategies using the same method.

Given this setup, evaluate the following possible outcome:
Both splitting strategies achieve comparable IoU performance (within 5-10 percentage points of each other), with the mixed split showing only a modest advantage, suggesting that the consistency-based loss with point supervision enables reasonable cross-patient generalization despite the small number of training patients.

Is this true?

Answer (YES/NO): YES